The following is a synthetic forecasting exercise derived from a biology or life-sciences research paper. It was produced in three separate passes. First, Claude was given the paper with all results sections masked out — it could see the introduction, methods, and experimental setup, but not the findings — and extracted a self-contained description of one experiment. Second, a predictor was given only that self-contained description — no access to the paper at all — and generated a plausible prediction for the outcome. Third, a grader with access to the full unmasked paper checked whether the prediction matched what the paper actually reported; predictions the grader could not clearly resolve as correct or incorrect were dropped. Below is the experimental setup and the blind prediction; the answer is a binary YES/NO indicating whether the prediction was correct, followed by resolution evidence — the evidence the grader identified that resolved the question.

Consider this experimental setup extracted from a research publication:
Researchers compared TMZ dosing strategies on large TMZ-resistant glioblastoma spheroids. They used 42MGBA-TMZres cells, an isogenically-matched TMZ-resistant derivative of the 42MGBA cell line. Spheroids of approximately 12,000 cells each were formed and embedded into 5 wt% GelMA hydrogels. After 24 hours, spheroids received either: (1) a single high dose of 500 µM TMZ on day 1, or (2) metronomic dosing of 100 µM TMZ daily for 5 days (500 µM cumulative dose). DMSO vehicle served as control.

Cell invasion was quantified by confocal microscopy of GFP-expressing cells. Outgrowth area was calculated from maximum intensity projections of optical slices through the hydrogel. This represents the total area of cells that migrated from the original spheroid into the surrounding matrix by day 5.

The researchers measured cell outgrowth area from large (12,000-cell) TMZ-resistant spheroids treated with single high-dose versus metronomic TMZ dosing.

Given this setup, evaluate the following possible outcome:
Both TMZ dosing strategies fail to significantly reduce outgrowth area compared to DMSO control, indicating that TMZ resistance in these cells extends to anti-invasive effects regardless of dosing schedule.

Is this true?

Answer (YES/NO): NO